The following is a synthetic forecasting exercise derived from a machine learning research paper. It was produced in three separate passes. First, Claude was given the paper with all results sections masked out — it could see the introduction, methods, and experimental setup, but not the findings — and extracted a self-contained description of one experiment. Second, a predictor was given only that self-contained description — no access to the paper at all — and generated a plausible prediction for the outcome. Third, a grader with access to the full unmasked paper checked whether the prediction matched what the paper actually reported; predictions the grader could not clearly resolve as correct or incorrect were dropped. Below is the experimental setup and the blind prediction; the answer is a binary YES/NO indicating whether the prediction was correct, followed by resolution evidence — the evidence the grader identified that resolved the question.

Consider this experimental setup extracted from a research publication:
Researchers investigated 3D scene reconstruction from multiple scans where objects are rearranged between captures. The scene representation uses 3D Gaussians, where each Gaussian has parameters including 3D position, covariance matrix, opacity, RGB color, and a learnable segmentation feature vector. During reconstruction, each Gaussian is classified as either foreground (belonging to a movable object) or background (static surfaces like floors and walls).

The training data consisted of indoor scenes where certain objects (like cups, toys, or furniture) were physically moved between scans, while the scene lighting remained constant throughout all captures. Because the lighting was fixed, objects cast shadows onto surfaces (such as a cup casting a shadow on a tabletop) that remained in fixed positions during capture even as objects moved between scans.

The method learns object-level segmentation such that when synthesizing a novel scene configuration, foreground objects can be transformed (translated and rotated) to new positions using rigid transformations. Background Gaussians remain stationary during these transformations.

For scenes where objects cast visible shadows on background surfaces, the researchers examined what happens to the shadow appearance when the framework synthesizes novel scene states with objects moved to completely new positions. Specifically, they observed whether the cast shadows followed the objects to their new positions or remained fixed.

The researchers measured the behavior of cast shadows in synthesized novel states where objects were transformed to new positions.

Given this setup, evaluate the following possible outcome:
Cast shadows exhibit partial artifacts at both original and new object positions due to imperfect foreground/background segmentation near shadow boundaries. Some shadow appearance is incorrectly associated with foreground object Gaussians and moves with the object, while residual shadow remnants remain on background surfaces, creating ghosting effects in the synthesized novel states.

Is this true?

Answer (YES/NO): NO